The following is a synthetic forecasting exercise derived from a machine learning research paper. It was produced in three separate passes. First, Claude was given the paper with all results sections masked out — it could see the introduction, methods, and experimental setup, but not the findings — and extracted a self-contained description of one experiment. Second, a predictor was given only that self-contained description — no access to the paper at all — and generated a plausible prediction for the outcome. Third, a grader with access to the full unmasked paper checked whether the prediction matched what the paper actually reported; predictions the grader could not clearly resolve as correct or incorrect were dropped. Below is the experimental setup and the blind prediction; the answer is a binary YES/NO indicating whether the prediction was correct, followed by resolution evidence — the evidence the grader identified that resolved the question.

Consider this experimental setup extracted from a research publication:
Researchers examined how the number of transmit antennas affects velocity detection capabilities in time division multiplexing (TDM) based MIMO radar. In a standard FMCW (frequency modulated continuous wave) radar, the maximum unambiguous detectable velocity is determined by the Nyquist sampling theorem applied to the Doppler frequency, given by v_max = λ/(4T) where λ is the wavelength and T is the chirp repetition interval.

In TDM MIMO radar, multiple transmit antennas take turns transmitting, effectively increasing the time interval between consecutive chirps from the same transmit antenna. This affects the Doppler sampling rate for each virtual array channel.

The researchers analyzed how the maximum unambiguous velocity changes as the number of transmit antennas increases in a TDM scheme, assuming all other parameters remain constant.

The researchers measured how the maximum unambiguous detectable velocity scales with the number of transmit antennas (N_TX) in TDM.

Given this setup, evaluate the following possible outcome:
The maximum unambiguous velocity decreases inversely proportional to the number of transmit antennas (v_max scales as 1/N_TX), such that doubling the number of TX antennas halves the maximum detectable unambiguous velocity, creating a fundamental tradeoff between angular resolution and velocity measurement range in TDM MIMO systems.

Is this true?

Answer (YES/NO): YES